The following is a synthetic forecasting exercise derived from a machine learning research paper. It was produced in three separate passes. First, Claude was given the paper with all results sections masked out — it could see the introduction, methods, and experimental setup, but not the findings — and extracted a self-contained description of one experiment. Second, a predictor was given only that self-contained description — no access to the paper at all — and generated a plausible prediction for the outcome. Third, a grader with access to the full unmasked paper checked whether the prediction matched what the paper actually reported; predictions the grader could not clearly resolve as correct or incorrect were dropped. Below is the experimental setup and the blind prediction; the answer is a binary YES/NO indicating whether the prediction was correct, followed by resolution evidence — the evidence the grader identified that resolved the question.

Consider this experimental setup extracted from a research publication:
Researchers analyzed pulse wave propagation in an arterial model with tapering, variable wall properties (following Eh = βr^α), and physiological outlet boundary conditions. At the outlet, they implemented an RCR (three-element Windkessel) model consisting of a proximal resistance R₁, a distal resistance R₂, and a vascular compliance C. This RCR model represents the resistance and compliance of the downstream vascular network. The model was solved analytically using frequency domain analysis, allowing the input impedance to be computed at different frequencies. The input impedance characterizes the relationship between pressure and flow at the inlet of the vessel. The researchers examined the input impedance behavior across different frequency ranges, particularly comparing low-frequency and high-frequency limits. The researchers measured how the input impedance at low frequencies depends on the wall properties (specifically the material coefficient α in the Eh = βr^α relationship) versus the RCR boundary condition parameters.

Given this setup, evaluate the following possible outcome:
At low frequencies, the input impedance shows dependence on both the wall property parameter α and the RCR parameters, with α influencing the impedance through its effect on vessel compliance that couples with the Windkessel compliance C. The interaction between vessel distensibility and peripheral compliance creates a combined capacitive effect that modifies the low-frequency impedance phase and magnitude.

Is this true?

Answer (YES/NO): NO